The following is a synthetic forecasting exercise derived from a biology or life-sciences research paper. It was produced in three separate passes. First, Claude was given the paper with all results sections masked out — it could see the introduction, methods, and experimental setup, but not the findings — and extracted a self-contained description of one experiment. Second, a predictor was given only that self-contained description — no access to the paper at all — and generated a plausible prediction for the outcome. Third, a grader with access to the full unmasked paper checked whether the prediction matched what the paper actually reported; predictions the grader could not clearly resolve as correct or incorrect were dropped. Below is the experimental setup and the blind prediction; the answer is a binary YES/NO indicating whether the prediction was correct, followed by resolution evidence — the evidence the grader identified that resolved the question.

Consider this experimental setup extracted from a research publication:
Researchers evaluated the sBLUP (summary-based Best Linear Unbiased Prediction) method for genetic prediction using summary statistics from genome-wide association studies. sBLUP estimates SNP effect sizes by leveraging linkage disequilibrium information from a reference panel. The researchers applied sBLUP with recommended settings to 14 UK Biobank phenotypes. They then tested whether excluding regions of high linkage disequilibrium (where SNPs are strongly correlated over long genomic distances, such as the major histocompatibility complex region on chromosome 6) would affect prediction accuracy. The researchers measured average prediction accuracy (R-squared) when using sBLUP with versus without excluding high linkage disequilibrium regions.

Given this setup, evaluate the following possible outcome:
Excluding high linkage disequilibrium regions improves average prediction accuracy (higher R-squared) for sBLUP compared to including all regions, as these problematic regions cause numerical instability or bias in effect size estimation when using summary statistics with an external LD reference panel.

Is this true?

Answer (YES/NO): YES